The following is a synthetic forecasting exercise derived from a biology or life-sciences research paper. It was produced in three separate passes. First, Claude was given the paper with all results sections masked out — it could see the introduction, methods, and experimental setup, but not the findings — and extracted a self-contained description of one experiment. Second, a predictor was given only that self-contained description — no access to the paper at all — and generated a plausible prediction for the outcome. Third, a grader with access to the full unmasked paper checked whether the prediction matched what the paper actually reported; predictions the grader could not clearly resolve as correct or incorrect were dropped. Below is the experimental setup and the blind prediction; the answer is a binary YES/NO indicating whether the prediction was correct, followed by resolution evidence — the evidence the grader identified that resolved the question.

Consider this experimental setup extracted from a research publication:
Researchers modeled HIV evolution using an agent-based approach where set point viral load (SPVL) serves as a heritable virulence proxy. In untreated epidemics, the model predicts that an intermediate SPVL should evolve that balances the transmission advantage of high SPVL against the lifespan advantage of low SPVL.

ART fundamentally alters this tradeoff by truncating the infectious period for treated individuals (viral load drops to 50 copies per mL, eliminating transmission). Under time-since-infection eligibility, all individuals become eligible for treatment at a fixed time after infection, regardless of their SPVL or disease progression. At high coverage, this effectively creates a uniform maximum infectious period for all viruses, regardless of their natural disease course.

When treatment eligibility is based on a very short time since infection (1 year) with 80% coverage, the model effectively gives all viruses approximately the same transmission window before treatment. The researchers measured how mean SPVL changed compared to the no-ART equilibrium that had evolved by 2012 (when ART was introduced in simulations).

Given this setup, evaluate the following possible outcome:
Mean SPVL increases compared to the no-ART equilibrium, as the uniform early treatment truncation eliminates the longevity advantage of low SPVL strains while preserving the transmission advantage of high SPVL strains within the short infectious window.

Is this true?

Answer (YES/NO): YES